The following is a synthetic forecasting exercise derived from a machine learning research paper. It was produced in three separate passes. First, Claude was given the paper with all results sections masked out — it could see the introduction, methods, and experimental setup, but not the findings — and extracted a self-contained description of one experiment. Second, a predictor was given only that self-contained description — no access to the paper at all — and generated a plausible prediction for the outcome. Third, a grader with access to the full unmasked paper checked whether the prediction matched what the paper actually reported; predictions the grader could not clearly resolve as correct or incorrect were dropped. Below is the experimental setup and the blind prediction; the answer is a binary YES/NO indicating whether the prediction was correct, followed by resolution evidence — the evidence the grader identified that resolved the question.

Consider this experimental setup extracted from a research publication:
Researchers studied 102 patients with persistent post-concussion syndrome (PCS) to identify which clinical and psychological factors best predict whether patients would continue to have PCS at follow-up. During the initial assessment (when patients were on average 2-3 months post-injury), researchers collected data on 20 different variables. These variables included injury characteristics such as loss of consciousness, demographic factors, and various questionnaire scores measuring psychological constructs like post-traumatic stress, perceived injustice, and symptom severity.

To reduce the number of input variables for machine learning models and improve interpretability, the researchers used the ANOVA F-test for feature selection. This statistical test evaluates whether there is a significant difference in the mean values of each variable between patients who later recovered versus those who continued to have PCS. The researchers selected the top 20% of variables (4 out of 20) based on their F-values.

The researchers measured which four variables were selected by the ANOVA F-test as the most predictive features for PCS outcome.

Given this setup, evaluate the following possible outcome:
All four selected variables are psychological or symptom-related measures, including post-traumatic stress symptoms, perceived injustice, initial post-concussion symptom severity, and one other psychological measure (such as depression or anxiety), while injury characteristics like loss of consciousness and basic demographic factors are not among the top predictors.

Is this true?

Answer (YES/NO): NO